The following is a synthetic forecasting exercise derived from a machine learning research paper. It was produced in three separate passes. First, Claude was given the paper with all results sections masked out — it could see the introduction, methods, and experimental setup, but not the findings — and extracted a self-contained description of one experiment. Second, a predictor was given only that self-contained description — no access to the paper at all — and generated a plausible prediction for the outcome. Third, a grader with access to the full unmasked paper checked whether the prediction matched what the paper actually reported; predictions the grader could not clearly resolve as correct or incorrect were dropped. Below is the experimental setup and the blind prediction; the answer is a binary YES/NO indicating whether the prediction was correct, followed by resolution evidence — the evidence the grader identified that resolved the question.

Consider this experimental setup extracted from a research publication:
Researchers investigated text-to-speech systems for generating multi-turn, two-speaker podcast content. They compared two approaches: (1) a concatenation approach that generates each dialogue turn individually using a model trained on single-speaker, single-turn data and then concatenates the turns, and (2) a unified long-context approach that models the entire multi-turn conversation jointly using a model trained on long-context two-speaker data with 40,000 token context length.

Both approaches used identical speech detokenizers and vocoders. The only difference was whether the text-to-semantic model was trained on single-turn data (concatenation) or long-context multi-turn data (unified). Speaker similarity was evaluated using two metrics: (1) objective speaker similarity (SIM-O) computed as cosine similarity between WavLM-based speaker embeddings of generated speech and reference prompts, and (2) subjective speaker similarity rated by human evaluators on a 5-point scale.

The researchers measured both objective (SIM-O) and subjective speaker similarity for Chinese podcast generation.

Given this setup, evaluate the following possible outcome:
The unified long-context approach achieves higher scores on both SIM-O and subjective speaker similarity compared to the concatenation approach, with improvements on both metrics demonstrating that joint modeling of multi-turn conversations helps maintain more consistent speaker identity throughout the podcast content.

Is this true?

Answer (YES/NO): NO